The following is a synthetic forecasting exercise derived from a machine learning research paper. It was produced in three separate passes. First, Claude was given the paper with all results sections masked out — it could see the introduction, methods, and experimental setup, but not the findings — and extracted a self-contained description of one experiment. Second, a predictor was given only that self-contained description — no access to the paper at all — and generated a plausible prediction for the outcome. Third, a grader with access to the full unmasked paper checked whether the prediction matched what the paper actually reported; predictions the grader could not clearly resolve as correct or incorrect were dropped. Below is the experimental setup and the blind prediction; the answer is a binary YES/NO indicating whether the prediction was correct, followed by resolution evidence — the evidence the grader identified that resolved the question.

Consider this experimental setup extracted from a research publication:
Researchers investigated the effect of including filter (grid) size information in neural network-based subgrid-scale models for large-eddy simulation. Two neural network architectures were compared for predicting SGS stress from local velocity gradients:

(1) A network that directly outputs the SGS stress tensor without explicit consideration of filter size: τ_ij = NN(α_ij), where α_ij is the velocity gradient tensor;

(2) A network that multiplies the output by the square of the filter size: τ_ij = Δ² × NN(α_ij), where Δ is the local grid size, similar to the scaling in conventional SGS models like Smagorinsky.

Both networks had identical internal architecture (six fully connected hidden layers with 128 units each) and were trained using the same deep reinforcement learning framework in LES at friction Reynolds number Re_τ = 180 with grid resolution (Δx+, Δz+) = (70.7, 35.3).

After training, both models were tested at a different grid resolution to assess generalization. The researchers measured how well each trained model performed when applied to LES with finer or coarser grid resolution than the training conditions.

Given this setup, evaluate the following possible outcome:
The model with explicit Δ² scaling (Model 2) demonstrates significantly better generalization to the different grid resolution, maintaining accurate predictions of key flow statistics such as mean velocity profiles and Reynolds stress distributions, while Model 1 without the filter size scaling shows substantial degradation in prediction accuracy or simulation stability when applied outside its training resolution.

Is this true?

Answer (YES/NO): YES